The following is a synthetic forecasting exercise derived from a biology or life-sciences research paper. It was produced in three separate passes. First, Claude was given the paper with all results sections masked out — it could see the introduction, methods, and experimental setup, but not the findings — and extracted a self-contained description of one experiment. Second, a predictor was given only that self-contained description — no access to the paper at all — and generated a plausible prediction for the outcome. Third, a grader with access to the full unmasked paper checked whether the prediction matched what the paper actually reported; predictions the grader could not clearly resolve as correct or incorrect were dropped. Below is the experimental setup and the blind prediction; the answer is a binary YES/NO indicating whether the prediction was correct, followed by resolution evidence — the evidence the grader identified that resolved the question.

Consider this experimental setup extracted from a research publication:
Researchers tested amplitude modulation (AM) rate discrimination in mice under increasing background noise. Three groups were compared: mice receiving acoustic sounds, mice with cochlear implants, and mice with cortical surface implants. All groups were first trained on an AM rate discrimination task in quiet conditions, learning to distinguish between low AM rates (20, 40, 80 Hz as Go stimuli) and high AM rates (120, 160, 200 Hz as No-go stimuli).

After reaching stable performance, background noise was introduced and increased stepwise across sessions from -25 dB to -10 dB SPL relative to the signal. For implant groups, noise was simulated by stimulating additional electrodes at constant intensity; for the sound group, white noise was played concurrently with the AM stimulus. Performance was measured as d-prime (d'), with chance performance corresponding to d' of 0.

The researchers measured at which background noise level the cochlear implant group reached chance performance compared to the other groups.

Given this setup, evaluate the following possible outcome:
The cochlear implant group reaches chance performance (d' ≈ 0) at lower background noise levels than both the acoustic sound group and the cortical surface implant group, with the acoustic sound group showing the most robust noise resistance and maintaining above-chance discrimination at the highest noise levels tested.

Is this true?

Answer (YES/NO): YES